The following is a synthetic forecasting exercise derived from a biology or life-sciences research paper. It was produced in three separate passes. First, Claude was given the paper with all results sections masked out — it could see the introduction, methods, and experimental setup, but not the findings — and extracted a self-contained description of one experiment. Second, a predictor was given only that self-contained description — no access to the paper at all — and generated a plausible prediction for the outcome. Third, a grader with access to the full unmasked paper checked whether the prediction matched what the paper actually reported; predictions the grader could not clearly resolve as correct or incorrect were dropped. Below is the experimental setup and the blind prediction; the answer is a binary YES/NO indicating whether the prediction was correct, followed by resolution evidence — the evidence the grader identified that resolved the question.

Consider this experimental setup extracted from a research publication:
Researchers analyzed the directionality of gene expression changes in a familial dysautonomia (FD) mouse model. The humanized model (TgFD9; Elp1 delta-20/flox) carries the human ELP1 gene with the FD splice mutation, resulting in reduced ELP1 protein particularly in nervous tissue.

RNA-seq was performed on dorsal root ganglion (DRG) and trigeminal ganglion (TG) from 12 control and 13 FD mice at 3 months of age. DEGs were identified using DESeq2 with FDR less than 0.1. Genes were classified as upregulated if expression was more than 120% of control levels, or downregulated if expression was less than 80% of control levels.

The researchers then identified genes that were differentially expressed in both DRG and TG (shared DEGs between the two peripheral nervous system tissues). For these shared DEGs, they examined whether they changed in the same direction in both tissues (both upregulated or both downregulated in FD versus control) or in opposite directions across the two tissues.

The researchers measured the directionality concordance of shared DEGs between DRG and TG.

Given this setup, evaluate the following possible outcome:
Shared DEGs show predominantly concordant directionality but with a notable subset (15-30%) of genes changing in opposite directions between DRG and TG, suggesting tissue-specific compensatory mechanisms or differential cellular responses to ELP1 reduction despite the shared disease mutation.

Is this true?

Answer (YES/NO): NO